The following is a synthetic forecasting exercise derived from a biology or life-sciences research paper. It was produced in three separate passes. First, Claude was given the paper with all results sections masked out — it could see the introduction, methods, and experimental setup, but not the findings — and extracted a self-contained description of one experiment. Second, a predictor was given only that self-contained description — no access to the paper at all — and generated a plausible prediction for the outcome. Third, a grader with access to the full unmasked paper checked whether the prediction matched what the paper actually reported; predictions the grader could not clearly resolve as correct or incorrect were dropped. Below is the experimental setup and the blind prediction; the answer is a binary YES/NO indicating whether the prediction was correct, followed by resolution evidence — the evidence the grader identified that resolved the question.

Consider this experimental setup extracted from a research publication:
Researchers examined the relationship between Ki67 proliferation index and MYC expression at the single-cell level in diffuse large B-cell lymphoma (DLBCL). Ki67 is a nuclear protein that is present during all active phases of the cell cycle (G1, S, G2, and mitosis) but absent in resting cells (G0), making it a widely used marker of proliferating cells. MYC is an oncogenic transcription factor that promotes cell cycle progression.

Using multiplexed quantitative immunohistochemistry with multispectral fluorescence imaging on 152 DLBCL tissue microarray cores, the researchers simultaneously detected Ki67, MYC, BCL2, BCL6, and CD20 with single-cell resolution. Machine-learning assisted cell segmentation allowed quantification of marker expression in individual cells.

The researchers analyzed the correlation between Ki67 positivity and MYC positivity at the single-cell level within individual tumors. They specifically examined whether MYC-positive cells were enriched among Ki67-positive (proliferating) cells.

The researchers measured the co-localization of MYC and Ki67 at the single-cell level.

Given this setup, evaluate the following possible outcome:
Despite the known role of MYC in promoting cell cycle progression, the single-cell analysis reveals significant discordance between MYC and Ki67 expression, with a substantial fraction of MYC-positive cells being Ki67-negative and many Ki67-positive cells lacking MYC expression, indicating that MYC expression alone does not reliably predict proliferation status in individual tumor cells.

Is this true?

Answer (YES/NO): YES